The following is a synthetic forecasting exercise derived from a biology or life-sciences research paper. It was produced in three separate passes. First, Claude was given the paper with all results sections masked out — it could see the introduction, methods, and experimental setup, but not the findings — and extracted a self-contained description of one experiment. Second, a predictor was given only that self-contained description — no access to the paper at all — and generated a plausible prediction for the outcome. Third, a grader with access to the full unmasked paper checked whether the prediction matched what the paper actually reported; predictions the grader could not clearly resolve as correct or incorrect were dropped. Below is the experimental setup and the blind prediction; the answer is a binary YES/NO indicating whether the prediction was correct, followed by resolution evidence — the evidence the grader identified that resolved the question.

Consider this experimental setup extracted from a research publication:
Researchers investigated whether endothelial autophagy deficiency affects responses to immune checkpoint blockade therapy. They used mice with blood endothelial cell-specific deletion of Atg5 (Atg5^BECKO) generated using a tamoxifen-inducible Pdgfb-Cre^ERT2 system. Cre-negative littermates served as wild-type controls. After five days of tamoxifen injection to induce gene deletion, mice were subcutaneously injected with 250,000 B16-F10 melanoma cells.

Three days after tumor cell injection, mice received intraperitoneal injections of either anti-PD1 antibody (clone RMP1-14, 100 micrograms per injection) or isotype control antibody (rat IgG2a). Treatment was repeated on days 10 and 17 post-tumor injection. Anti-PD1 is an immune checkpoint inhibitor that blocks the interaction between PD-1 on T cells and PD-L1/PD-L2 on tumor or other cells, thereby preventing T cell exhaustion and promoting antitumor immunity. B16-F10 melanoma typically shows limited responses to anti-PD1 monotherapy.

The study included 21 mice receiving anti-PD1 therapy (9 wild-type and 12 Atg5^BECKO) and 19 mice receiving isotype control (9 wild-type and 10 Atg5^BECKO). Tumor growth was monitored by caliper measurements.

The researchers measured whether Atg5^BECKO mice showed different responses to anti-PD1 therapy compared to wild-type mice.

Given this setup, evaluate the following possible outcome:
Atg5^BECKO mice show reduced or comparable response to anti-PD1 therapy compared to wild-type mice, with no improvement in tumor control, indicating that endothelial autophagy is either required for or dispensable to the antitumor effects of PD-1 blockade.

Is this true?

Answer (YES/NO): YES